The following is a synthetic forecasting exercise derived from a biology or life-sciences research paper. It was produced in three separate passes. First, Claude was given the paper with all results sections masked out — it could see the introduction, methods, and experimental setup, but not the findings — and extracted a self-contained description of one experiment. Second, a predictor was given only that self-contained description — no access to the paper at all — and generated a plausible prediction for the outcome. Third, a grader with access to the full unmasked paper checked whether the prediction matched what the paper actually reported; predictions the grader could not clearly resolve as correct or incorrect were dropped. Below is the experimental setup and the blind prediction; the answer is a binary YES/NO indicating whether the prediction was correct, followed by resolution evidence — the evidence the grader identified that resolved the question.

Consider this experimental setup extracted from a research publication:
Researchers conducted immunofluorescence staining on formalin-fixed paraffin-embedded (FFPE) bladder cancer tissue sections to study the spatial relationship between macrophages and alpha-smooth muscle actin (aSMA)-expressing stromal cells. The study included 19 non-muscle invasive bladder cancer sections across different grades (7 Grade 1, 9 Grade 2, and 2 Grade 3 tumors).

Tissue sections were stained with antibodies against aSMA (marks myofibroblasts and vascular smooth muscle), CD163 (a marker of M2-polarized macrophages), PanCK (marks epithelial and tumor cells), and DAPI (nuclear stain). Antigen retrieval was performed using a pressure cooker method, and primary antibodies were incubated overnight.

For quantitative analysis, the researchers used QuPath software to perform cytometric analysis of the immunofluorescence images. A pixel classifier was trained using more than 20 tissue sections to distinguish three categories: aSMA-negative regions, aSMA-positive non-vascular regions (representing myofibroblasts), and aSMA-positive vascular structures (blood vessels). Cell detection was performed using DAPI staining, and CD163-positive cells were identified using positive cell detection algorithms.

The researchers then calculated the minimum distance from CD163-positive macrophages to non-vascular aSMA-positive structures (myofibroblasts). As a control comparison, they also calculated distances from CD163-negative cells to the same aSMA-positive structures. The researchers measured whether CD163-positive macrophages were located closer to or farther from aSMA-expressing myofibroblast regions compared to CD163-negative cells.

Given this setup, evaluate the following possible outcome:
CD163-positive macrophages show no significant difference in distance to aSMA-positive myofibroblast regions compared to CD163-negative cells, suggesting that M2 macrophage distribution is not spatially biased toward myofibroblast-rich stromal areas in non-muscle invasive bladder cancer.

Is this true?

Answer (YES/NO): NO